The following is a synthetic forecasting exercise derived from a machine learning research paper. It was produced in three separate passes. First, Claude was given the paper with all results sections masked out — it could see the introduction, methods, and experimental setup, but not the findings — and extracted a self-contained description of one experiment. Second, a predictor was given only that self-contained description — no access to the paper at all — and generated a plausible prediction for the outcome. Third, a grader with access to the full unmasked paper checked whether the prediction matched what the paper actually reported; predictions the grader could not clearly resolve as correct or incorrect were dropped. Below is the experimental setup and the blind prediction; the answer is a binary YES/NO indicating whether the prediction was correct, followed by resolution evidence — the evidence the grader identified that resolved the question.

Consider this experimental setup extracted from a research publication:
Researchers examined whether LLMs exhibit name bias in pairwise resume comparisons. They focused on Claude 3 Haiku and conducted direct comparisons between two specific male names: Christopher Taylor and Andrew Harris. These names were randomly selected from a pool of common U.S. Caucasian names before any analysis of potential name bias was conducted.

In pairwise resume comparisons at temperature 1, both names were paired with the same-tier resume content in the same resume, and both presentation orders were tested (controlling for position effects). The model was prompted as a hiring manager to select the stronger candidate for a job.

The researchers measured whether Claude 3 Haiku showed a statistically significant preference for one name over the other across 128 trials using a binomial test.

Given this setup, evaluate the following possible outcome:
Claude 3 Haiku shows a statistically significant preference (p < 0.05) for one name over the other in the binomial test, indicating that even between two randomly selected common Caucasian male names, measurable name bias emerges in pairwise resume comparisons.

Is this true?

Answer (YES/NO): YES